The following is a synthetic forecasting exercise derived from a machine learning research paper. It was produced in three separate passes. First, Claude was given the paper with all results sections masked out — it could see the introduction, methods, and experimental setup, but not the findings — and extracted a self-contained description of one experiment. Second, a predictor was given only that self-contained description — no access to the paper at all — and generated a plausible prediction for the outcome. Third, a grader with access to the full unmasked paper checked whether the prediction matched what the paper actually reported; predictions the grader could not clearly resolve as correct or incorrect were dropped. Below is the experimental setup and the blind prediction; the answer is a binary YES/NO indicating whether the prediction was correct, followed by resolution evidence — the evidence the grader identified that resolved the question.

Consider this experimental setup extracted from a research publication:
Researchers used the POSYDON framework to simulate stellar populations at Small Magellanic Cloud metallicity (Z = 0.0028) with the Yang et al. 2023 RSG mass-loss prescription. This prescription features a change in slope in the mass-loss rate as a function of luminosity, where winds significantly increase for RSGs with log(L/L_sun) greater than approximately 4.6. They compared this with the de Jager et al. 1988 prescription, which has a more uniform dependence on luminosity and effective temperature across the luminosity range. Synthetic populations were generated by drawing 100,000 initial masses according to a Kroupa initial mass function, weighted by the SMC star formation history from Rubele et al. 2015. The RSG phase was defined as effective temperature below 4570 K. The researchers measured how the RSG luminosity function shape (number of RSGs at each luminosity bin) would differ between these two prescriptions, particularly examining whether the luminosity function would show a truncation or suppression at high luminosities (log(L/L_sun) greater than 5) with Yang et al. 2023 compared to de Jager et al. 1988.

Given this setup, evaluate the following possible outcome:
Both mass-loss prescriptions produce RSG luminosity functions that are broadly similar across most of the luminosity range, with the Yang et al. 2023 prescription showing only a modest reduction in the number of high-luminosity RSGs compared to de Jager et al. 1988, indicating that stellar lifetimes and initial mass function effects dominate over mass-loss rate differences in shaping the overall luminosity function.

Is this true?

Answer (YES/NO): NO